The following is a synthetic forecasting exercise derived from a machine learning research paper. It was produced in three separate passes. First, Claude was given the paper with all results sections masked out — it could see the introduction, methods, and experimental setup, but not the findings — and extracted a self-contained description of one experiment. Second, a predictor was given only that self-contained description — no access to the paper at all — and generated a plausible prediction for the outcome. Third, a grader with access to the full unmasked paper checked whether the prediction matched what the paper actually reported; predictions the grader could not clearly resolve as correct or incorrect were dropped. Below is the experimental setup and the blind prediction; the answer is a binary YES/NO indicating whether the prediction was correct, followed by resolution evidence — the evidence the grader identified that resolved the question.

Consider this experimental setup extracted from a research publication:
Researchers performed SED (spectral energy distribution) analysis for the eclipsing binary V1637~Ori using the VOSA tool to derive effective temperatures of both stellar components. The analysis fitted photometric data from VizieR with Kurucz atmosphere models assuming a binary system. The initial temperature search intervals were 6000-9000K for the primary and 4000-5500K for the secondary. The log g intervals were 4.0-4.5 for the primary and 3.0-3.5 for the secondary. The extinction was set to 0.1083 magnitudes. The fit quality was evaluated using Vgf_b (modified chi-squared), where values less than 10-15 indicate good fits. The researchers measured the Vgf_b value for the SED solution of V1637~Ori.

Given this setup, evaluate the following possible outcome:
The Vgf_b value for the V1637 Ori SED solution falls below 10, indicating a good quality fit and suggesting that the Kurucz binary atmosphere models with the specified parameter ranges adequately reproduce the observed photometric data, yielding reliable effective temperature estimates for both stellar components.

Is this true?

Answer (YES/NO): NO